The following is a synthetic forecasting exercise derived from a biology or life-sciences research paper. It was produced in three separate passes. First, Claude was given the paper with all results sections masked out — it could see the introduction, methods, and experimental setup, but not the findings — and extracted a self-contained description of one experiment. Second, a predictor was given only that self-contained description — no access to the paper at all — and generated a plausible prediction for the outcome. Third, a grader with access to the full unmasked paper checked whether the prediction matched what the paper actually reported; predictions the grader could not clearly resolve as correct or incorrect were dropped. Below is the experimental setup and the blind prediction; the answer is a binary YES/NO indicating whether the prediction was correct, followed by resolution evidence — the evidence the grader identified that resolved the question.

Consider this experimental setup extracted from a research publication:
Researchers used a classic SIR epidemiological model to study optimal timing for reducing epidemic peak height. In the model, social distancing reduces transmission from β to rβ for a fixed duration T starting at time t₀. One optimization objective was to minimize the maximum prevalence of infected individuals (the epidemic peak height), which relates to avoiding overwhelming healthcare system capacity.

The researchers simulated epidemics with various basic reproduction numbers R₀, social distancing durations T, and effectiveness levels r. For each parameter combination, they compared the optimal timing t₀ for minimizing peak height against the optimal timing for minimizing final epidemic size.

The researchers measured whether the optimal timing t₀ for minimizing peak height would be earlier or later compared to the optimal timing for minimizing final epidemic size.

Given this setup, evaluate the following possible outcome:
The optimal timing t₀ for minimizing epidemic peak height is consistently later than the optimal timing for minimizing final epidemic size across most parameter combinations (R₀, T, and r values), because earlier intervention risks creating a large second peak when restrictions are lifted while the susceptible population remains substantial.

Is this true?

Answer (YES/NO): NO